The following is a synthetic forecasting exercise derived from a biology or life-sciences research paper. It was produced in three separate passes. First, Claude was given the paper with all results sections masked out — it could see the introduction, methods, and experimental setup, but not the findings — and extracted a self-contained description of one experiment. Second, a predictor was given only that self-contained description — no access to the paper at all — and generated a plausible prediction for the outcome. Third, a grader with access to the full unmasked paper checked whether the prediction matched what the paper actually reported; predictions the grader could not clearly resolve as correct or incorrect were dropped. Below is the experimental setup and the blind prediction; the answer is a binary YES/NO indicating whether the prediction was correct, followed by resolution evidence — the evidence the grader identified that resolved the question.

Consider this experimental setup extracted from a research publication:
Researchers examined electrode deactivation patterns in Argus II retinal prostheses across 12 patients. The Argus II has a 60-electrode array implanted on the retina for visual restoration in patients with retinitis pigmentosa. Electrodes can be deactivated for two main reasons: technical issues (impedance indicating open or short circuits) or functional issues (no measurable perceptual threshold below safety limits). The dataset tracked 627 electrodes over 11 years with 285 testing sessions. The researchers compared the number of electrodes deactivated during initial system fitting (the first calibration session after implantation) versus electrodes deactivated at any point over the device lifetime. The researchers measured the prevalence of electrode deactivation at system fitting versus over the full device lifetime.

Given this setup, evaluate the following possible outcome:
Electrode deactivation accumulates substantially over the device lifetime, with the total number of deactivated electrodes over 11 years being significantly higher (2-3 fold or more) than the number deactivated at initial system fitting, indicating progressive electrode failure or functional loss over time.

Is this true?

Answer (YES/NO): YES